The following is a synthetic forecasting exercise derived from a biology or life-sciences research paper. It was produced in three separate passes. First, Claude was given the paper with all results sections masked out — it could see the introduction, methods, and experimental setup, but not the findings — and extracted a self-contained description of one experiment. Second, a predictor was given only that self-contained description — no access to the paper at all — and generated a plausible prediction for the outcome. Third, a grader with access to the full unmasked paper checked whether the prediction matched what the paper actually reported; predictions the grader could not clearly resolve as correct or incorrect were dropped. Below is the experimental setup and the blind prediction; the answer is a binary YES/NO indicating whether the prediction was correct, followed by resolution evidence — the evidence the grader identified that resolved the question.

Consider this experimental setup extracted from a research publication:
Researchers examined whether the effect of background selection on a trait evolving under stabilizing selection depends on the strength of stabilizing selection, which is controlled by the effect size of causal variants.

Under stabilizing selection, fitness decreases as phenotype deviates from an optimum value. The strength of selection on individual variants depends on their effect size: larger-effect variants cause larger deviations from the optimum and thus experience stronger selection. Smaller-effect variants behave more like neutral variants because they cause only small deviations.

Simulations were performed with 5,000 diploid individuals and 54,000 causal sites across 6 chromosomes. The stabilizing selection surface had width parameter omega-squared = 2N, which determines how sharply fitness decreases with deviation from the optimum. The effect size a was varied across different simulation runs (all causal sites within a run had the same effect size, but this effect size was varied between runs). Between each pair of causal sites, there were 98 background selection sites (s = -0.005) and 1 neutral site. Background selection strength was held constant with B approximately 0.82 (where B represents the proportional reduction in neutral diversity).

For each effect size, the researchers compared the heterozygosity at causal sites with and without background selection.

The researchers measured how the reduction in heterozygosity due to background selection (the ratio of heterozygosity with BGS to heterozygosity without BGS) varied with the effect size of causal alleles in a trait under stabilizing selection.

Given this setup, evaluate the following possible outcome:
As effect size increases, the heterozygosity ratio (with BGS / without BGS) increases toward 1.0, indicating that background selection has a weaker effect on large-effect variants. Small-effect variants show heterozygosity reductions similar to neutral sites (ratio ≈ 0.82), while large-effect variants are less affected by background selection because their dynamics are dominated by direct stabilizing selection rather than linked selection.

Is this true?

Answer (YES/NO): NO